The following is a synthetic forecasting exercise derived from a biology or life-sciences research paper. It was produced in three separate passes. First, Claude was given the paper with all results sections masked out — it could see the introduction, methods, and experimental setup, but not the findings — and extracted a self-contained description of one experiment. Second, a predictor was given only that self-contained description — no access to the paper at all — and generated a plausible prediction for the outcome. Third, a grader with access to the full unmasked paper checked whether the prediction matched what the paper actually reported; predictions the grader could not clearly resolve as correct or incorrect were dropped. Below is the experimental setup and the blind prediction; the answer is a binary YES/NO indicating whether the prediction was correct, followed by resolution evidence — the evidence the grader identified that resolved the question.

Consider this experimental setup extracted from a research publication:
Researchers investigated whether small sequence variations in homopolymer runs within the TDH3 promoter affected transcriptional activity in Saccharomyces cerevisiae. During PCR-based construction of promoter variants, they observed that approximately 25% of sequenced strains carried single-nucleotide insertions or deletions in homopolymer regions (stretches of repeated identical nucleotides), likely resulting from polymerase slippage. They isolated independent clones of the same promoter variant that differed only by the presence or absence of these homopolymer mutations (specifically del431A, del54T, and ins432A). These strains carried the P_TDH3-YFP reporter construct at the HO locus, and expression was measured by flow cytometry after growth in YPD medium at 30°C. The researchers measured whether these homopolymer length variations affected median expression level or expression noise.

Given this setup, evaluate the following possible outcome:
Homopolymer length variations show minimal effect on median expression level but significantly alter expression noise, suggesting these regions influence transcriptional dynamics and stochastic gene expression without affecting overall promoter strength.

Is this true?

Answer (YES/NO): NO